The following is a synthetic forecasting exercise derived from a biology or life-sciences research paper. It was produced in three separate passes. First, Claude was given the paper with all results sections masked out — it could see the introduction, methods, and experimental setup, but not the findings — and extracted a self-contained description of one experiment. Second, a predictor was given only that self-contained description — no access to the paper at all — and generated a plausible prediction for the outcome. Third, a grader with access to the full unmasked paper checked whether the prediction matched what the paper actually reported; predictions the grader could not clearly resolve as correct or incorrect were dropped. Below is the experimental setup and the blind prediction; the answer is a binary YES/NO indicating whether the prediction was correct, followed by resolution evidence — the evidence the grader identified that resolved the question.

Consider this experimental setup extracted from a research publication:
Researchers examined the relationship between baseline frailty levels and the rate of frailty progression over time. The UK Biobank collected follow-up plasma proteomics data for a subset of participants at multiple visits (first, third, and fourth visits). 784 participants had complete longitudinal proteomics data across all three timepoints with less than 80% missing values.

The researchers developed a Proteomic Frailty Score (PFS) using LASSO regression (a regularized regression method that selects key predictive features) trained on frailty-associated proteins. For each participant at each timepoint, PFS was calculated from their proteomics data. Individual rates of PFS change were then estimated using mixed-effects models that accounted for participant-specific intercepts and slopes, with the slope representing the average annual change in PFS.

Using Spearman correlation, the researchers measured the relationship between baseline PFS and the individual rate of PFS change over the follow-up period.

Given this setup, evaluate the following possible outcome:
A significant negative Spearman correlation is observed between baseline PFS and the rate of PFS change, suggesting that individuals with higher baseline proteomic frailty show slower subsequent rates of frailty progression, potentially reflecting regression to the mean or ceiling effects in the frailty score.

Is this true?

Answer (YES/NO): NO